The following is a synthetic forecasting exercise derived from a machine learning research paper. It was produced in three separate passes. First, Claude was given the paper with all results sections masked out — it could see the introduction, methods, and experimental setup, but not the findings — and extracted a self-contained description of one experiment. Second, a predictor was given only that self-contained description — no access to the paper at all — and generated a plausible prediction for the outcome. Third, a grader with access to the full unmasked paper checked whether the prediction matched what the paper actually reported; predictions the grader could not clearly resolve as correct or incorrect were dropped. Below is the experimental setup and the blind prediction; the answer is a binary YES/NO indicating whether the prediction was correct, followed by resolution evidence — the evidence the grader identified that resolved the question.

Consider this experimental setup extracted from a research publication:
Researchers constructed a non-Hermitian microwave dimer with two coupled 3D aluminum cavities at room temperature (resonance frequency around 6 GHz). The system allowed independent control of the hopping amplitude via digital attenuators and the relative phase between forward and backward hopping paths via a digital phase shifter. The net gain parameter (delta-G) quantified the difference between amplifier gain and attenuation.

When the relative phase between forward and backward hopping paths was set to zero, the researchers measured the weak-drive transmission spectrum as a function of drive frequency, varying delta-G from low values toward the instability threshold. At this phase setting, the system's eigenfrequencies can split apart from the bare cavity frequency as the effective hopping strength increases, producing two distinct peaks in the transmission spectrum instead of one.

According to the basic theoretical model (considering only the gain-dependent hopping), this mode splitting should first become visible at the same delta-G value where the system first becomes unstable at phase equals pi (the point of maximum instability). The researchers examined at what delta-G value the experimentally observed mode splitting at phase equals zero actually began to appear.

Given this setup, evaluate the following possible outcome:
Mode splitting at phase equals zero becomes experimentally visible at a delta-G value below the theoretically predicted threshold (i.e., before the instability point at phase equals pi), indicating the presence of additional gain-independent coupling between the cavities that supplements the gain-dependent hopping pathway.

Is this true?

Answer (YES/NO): YES